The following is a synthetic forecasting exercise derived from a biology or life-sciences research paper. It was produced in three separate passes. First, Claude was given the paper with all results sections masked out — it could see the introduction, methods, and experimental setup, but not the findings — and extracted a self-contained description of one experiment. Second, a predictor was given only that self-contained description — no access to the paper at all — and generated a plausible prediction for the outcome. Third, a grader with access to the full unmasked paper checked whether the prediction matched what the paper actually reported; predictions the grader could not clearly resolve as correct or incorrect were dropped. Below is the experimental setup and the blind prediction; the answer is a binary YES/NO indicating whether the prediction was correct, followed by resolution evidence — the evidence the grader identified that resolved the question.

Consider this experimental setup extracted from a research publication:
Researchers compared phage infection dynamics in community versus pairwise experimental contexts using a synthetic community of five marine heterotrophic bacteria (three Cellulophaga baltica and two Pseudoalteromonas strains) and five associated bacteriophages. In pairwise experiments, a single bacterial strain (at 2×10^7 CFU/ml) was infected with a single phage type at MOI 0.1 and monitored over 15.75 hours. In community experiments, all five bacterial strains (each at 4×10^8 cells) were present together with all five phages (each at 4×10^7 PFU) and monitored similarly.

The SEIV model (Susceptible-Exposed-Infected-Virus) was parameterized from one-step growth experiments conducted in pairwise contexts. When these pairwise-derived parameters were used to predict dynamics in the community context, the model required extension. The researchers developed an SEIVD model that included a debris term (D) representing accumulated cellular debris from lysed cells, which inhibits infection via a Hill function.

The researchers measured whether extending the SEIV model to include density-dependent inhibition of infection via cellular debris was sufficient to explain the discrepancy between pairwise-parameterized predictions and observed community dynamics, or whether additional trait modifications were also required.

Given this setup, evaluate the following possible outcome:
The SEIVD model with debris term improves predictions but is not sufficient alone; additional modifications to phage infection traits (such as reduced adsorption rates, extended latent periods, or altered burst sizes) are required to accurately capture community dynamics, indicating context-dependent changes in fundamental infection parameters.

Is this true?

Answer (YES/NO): YES